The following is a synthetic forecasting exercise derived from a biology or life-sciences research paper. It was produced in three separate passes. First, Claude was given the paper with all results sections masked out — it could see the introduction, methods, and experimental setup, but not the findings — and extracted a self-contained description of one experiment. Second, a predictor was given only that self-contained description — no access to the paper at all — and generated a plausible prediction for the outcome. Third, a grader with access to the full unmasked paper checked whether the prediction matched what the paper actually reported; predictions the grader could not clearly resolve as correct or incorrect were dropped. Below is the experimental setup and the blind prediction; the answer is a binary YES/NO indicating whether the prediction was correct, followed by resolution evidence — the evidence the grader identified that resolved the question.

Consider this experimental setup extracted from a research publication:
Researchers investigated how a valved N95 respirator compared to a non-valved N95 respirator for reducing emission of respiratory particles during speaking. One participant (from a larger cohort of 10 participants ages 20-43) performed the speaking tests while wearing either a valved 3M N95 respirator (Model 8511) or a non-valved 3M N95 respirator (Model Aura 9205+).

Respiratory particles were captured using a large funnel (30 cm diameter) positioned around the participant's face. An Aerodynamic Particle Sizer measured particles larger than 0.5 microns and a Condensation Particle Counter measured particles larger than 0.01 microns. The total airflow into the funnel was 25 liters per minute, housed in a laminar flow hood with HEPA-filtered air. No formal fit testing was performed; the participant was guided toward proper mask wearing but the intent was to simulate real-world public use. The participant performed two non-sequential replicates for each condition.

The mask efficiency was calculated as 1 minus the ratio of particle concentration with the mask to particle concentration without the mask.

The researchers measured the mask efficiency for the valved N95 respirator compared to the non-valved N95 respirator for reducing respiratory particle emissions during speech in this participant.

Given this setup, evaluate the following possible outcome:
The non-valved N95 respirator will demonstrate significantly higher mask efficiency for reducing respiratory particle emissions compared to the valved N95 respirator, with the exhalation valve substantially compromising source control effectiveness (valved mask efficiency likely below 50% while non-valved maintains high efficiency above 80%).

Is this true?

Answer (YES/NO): NO